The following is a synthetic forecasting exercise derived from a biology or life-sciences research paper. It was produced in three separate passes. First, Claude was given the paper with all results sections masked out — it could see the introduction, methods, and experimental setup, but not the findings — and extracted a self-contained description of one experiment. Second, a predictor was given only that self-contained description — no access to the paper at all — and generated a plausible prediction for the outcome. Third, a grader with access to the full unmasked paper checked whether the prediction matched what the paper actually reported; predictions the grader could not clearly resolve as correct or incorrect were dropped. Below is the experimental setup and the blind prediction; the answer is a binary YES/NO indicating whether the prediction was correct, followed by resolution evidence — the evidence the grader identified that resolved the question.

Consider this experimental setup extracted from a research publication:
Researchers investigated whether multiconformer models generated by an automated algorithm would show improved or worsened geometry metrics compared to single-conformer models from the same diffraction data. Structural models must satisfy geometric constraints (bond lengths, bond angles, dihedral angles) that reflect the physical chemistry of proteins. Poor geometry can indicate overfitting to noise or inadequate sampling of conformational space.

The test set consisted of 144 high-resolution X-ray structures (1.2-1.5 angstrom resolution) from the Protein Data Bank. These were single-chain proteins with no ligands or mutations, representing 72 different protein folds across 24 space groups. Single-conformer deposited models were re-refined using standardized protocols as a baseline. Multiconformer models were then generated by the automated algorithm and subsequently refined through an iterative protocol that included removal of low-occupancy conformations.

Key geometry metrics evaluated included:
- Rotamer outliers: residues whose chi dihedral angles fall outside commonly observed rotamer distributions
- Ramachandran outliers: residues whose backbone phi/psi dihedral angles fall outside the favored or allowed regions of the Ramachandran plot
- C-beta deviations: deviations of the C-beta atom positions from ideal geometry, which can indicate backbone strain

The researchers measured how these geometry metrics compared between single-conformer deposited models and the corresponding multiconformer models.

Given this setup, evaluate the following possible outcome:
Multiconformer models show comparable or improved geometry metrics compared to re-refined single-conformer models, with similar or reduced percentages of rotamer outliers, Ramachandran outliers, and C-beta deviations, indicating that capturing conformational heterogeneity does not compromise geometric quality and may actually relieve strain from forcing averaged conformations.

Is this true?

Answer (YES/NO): YES